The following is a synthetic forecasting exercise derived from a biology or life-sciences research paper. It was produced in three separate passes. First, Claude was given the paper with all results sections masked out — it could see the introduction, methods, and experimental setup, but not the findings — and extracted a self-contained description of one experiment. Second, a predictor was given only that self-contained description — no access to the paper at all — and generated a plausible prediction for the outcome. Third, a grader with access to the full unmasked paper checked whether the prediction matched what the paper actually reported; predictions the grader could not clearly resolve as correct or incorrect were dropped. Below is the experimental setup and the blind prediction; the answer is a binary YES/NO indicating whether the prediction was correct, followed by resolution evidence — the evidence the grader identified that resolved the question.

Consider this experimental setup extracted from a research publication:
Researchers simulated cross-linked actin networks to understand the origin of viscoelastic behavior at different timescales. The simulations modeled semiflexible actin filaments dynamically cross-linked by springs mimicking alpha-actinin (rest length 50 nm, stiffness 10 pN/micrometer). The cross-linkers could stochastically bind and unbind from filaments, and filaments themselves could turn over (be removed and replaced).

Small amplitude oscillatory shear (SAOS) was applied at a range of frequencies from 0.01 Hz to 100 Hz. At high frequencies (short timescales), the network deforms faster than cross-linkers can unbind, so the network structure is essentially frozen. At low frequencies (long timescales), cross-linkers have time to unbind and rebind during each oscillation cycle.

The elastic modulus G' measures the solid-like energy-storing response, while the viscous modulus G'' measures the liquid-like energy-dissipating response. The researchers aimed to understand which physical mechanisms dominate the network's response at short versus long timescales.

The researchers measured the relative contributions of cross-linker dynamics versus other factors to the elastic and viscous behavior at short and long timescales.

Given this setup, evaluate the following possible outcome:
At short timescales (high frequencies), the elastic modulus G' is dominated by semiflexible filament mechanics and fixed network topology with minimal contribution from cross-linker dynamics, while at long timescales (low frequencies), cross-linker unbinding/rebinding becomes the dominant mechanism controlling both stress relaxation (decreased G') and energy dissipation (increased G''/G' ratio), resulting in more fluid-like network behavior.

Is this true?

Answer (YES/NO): NO